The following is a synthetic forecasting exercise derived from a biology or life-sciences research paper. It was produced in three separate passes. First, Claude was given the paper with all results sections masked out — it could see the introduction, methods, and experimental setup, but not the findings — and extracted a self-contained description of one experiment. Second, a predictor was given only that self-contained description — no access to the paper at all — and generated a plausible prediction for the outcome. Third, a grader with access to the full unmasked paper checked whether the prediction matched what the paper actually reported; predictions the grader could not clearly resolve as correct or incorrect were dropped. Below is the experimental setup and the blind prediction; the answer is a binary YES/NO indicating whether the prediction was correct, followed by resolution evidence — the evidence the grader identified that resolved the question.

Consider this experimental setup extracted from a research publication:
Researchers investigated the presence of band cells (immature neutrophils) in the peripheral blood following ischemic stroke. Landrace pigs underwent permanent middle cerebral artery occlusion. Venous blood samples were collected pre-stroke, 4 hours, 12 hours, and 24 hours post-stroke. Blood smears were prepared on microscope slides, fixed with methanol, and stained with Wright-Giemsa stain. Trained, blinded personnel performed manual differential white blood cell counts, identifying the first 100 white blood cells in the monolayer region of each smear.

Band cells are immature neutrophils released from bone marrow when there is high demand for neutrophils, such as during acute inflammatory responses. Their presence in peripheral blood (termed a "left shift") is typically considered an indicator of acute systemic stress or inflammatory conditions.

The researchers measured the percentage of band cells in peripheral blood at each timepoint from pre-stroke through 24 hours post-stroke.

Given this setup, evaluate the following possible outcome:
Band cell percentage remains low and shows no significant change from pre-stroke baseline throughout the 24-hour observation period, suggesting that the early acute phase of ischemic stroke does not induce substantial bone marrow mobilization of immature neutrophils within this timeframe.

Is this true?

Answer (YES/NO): NO